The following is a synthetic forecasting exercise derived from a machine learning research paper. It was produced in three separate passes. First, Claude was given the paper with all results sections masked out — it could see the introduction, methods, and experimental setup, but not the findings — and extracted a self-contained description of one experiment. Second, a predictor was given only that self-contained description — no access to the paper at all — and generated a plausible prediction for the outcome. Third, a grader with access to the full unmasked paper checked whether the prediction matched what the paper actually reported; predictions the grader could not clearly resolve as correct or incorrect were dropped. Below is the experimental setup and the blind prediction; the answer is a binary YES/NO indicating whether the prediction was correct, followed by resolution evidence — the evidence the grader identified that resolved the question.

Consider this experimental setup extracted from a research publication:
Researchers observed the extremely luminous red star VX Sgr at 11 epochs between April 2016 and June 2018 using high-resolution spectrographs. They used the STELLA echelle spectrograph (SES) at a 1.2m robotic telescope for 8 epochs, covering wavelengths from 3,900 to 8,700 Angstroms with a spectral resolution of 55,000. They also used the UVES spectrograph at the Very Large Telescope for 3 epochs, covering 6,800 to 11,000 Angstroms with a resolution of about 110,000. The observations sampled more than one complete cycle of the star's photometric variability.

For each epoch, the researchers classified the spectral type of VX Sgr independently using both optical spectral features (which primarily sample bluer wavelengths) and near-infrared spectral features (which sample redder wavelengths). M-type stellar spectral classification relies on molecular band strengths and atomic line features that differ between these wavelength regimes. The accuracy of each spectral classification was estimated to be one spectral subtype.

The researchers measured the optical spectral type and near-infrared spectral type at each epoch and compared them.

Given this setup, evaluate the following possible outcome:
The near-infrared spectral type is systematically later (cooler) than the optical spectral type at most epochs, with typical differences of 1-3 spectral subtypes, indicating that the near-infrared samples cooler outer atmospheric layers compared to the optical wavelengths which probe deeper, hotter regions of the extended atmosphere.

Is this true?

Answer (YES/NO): YES